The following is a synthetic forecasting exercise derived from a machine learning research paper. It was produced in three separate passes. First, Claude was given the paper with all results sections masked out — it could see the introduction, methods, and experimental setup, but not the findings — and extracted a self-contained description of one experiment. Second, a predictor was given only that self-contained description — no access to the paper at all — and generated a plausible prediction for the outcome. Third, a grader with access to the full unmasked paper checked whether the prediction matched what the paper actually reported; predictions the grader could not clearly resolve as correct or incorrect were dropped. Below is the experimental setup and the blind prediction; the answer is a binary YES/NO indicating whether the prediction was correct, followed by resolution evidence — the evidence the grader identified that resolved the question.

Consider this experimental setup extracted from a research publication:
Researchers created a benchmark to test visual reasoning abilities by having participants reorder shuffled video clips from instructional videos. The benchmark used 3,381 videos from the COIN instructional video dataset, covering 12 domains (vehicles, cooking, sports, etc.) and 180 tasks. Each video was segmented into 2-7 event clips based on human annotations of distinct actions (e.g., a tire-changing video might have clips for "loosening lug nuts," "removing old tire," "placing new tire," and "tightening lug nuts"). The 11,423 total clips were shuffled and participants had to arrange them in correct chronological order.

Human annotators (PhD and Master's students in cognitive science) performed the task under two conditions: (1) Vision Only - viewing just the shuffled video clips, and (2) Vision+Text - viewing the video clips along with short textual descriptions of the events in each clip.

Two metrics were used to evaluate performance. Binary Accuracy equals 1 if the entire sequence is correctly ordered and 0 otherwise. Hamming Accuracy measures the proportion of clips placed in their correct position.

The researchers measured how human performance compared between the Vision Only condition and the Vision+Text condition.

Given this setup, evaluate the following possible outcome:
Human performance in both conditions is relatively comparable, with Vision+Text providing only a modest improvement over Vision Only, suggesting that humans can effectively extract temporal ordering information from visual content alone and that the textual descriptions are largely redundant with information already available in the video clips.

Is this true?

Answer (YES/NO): NO